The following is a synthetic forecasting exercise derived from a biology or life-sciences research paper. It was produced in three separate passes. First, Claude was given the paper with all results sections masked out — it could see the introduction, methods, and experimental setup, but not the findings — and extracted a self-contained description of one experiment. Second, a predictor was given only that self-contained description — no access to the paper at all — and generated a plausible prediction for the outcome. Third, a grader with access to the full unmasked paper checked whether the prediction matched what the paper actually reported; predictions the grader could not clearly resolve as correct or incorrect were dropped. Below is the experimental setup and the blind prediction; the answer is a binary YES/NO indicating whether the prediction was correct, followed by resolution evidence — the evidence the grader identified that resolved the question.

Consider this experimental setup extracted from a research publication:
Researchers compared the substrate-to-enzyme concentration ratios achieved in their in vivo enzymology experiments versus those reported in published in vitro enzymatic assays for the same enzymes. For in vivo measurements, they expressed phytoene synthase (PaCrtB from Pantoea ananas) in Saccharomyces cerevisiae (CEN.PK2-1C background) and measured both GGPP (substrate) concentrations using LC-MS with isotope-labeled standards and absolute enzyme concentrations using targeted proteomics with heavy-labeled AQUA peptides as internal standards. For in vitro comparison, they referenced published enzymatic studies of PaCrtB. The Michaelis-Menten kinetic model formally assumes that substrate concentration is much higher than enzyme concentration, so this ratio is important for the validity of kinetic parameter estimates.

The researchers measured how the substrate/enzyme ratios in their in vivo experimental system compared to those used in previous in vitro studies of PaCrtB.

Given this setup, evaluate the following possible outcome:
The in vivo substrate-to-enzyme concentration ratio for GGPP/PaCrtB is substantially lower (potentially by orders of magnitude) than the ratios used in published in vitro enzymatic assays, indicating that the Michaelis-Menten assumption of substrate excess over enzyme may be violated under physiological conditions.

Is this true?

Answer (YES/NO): NO